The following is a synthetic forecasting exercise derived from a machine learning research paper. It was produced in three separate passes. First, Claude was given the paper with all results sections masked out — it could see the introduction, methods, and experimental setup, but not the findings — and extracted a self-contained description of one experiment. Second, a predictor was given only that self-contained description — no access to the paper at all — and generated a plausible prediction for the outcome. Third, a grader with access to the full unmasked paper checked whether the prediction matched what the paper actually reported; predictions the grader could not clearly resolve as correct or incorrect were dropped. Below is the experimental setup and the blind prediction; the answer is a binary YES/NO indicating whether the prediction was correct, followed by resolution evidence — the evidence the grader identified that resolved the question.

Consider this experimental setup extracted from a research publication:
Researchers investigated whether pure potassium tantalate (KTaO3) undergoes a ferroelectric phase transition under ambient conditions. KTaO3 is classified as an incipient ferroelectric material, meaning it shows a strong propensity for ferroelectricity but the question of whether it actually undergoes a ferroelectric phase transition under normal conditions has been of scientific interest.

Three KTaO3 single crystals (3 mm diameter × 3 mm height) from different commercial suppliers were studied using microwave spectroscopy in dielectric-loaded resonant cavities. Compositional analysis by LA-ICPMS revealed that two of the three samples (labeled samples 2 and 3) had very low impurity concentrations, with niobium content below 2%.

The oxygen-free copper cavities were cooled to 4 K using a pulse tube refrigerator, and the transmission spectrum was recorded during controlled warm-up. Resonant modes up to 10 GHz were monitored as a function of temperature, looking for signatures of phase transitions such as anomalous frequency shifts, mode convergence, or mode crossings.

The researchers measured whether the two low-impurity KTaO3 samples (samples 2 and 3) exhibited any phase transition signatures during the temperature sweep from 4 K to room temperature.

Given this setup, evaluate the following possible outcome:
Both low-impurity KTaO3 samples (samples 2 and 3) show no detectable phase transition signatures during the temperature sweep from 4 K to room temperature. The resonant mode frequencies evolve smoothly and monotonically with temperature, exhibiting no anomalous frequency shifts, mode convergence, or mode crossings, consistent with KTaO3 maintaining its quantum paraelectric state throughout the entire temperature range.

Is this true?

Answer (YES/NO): NO